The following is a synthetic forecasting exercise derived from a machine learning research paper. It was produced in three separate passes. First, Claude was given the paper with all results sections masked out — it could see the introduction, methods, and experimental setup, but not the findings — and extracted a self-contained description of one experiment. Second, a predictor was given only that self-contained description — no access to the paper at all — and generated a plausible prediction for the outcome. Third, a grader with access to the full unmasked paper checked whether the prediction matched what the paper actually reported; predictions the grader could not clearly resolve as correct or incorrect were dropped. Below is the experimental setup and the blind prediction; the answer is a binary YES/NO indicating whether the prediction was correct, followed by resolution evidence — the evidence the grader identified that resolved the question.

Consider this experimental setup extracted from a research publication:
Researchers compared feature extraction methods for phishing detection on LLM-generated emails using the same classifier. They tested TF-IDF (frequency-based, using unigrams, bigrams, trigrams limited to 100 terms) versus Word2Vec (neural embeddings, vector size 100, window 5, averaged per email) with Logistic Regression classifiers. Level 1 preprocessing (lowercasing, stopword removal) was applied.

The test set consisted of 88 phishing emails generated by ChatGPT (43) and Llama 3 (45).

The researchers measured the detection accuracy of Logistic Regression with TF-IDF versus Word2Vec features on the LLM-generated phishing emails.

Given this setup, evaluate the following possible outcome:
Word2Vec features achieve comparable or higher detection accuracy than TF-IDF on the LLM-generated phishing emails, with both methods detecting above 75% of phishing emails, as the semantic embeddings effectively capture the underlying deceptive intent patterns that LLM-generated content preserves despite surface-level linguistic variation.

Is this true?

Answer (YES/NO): NO